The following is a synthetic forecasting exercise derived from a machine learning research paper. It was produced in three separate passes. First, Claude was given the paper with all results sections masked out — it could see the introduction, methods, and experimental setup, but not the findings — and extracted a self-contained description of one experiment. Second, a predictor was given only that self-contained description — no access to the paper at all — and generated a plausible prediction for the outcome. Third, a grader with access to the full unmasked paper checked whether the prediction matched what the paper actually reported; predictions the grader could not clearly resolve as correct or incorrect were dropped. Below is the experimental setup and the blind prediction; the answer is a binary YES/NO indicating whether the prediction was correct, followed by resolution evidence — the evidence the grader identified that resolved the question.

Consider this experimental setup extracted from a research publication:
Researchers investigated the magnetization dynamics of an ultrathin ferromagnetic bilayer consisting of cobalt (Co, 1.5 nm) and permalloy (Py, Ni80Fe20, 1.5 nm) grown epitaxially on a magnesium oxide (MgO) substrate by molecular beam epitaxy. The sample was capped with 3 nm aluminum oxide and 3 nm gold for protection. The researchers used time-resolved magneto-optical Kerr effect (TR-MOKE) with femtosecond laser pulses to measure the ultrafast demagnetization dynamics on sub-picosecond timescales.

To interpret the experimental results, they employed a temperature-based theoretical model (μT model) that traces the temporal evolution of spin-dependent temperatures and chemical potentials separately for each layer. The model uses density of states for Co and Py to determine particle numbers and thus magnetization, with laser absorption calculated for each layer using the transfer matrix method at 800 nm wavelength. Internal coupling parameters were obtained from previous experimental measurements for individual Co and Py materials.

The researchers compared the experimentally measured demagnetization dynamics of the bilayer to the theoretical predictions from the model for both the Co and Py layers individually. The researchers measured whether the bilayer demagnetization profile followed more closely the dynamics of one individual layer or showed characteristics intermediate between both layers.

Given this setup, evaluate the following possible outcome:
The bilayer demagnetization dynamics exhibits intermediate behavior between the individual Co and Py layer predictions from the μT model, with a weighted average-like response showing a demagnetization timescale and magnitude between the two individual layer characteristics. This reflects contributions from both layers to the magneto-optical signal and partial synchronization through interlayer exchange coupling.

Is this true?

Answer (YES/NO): YES